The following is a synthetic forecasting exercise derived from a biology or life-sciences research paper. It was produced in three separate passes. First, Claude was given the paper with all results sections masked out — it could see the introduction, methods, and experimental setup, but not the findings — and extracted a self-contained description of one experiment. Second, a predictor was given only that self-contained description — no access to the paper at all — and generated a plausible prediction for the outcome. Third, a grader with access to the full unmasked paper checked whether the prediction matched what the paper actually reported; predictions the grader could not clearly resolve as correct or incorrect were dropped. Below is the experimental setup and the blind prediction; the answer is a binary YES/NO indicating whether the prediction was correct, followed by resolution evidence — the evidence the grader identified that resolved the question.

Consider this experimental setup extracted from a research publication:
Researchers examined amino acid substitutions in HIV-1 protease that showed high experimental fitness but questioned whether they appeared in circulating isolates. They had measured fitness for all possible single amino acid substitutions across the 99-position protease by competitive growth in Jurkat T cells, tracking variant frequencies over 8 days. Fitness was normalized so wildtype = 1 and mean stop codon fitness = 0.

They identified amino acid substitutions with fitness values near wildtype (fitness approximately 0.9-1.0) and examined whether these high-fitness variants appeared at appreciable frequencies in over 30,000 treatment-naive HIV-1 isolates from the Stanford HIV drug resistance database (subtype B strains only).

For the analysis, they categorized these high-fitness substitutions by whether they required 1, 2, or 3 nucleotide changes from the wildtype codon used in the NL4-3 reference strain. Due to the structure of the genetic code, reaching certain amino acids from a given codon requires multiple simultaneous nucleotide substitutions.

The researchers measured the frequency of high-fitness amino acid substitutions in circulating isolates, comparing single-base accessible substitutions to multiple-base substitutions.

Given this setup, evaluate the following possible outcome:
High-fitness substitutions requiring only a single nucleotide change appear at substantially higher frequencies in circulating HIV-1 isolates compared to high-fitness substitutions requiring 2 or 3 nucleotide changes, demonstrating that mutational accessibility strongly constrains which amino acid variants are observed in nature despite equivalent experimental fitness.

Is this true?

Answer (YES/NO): YES